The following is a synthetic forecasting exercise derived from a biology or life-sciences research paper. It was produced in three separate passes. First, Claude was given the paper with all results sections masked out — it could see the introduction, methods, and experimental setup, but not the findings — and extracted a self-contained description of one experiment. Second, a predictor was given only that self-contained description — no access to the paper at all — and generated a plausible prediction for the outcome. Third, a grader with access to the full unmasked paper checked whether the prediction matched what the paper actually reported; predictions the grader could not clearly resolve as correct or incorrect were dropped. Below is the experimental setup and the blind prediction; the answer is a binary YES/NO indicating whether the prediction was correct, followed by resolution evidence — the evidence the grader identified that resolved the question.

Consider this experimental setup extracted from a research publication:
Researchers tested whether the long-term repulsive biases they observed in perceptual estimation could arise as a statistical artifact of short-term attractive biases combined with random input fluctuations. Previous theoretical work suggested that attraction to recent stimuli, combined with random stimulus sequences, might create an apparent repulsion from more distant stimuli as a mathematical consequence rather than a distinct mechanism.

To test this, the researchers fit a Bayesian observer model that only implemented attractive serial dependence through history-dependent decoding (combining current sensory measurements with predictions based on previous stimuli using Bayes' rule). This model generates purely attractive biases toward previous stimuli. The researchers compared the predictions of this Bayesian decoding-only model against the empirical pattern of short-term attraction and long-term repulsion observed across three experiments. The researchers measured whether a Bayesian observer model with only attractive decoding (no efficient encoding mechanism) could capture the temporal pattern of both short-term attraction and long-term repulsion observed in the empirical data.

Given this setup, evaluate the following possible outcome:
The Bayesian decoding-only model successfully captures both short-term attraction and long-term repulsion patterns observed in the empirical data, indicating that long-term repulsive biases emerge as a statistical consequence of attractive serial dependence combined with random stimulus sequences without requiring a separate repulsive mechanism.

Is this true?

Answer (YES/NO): NO